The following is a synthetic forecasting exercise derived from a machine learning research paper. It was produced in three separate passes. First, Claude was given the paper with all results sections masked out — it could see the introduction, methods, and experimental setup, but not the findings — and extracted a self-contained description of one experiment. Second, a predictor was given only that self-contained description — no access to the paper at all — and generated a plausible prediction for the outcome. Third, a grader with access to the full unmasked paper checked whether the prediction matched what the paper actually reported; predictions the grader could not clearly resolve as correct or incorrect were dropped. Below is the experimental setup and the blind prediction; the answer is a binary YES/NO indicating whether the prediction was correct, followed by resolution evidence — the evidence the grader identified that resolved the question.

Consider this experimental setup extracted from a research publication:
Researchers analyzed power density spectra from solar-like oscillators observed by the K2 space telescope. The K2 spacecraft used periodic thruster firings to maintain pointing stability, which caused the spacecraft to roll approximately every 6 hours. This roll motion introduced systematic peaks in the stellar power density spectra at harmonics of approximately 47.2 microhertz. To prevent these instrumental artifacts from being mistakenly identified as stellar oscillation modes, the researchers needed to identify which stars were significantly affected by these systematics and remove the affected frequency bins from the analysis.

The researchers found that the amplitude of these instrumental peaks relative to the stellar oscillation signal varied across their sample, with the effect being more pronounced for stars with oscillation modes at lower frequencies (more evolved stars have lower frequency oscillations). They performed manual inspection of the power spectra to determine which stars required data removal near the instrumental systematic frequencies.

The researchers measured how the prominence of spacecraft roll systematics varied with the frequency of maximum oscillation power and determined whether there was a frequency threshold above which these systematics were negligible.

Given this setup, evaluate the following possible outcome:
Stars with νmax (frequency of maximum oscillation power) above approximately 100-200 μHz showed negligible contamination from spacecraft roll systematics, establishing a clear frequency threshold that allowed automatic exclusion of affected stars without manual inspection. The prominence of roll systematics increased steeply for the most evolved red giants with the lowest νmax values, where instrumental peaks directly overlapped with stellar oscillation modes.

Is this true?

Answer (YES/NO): NO